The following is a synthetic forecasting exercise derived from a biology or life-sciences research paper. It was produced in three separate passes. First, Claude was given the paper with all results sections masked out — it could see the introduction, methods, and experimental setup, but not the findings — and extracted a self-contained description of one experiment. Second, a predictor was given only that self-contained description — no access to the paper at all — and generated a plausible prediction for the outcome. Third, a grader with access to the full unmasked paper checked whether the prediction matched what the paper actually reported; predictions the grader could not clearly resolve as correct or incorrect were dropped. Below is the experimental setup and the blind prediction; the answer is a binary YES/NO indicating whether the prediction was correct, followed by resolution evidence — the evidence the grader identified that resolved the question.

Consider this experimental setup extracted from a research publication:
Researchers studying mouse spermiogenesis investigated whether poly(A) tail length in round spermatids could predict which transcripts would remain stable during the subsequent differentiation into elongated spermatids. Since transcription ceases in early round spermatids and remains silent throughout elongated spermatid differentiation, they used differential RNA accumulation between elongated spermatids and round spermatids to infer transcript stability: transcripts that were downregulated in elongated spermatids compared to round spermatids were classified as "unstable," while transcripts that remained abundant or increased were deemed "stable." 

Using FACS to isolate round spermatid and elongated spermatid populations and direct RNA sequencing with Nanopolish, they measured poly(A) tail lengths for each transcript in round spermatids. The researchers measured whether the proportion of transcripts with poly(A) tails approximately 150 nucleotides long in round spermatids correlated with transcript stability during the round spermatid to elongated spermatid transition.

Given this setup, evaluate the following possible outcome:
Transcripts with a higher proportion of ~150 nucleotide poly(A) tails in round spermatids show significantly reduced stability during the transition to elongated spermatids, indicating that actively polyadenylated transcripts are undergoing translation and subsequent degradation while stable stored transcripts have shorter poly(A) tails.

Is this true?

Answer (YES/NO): NO